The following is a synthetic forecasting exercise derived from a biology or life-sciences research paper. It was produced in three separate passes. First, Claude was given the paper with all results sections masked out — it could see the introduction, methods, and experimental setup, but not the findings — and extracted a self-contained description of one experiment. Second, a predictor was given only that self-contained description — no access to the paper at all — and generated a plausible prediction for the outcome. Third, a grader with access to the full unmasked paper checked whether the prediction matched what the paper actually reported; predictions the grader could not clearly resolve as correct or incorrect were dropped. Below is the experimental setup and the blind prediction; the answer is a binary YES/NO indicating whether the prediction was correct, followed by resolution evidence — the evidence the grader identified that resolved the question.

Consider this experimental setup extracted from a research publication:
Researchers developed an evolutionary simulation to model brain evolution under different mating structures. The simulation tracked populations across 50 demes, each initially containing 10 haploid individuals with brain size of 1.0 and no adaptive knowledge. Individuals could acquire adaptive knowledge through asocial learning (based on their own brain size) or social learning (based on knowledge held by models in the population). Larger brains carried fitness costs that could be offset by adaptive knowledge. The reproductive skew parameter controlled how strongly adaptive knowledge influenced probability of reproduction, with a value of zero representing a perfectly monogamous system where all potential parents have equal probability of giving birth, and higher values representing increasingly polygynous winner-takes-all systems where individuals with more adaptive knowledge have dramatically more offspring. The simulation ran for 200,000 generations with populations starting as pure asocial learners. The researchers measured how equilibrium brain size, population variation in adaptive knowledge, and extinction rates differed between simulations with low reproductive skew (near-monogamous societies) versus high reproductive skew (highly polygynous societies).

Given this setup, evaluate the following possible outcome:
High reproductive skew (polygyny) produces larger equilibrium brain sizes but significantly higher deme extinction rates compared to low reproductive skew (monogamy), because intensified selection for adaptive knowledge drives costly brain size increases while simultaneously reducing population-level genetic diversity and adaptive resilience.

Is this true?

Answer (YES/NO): YES